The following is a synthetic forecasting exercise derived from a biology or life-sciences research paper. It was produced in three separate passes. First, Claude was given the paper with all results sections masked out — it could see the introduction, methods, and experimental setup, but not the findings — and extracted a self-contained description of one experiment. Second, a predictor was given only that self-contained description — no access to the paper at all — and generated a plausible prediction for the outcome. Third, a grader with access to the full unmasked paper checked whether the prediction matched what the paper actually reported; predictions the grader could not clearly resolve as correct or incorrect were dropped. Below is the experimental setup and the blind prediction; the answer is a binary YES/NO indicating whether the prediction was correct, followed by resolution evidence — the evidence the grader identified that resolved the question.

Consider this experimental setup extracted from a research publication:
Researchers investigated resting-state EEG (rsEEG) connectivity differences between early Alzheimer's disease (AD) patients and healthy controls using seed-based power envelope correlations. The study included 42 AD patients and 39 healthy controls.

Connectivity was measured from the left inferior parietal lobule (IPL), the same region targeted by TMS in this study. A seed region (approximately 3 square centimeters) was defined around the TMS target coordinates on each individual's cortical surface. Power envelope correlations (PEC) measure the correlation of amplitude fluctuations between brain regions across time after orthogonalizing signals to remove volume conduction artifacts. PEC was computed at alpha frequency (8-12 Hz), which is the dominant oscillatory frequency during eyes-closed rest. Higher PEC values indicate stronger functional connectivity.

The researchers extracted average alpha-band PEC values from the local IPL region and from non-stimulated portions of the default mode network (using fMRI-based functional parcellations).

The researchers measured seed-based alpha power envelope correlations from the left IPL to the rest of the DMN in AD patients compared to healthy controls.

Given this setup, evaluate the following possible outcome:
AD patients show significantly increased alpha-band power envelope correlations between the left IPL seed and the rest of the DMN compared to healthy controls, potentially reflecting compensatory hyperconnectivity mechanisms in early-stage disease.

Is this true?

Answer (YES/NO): NO